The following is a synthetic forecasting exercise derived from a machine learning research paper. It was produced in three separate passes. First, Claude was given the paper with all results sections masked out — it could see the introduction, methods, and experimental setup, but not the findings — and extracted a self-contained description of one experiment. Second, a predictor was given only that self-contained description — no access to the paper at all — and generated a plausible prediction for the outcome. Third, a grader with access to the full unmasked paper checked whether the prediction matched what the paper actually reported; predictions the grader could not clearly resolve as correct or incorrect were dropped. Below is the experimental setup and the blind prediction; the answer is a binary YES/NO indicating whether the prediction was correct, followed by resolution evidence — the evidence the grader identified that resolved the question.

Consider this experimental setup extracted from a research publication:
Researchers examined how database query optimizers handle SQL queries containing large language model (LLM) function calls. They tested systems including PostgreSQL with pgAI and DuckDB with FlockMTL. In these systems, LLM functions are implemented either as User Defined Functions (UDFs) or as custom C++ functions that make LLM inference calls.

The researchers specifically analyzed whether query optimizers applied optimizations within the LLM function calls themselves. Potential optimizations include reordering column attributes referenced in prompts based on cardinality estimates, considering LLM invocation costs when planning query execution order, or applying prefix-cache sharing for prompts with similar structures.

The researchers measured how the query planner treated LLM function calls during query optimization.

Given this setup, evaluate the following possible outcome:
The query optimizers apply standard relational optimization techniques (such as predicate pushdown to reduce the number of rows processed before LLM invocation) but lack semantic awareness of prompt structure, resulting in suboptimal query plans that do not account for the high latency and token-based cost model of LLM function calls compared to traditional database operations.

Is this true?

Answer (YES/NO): YES